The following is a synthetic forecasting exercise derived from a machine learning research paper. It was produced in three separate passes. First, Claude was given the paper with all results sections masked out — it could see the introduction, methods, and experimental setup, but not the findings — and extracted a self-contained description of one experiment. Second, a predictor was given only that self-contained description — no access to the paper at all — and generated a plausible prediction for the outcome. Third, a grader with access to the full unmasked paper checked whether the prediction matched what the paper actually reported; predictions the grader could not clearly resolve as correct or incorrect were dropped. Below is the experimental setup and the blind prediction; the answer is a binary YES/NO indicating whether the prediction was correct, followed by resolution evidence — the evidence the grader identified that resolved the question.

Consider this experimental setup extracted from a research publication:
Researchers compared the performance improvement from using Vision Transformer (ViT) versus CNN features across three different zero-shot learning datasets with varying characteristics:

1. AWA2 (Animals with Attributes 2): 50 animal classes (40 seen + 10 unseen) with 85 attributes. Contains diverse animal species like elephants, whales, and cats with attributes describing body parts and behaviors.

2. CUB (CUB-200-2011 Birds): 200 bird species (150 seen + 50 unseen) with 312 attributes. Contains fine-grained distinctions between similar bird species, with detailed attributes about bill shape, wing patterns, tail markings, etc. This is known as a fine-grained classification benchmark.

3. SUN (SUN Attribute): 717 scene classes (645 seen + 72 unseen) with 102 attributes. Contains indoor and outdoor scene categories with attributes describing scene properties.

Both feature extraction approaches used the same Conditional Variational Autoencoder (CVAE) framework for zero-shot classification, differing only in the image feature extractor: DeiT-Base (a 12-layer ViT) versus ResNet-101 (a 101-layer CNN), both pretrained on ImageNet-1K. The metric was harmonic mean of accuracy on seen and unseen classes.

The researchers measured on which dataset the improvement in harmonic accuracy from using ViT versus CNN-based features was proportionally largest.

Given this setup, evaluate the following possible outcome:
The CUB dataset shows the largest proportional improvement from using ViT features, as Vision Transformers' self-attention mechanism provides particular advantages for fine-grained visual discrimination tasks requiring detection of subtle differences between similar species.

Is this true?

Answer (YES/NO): YES